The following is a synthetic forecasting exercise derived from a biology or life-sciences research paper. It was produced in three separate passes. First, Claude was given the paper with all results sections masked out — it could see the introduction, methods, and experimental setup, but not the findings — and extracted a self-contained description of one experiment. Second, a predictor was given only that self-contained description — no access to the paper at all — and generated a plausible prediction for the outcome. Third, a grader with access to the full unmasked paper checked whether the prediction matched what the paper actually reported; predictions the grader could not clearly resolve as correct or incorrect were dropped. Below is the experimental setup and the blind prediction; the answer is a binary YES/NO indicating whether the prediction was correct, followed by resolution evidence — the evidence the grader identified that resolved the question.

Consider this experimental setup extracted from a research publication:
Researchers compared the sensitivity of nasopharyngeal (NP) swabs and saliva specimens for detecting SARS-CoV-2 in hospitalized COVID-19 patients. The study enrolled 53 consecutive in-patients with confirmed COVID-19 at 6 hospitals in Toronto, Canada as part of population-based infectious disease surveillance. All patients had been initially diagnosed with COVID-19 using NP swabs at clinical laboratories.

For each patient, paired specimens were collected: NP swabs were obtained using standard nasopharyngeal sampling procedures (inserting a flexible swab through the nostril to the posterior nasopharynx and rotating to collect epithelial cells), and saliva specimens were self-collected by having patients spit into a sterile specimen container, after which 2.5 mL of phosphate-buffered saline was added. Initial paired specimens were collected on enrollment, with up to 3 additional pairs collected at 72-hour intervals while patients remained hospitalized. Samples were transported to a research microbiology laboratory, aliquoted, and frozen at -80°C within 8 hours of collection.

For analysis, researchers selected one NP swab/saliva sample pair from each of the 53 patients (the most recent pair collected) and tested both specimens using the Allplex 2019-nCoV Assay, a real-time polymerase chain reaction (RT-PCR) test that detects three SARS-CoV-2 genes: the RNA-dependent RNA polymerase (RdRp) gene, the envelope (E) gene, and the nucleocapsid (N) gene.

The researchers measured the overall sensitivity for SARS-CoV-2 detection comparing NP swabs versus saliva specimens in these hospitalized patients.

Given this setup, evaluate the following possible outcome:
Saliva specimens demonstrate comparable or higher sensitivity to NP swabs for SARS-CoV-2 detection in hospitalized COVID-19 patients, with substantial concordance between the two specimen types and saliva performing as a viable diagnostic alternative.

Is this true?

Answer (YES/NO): YES